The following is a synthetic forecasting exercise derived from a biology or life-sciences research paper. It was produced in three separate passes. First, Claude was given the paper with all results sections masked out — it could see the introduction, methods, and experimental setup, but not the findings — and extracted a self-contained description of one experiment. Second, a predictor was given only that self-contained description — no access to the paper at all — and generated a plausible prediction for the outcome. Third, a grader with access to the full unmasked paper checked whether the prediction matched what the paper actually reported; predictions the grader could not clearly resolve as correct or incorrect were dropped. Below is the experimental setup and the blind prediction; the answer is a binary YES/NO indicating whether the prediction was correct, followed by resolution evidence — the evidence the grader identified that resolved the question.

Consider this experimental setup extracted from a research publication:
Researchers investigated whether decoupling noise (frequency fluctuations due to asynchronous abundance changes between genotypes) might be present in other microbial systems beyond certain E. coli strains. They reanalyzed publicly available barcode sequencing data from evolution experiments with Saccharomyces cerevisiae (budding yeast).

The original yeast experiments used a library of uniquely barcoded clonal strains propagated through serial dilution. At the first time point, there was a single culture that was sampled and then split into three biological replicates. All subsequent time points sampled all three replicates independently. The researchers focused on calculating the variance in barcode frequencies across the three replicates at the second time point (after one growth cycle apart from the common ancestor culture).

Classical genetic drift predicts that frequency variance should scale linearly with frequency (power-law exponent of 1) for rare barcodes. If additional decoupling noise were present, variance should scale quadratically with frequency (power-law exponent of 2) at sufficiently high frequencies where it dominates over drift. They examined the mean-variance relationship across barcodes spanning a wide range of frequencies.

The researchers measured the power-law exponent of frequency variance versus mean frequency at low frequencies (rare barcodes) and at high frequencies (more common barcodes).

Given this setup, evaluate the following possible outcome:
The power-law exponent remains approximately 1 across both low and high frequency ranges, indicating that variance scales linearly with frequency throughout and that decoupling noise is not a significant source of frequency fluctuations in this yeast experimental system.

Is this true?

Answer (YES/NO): NO